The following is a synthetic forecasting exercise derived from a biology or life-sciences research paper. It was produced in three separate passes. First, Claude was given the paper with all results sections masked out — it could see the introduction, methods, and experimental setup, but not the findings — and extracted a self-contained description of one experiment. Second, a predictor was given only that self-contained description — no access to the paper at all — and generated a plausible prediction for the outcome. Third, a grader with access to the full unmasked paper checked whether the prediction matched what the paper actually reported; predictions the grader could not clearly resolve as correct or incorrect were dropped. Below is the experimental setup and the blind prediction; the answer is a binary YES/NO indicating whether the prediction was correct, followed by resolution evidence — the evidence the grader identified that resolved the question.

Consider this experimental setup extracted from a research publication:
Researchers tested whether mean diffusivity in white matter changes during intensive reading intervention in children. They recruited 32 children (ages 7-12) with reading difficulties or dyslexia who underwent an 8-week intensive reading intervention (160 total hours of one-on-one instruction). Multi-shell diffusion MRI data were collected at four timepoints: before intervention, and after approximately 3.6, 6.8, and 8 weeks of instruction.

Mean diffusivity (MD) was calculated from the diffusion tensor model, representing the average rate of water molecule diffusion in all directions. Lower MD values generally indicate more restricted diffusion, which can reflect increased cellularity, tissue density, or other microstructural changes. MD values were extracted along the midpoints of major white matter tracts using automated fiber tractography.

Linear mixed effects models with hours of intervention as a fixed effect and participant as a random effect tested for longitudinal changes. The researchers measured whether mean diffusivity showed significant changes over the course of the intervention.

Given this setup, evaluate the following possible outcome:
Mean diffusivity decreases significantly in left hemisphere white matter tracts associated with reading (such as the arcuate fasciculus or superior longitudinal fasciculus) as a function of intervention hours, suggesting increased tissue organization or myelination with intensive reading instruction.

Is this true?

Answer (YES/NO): NO